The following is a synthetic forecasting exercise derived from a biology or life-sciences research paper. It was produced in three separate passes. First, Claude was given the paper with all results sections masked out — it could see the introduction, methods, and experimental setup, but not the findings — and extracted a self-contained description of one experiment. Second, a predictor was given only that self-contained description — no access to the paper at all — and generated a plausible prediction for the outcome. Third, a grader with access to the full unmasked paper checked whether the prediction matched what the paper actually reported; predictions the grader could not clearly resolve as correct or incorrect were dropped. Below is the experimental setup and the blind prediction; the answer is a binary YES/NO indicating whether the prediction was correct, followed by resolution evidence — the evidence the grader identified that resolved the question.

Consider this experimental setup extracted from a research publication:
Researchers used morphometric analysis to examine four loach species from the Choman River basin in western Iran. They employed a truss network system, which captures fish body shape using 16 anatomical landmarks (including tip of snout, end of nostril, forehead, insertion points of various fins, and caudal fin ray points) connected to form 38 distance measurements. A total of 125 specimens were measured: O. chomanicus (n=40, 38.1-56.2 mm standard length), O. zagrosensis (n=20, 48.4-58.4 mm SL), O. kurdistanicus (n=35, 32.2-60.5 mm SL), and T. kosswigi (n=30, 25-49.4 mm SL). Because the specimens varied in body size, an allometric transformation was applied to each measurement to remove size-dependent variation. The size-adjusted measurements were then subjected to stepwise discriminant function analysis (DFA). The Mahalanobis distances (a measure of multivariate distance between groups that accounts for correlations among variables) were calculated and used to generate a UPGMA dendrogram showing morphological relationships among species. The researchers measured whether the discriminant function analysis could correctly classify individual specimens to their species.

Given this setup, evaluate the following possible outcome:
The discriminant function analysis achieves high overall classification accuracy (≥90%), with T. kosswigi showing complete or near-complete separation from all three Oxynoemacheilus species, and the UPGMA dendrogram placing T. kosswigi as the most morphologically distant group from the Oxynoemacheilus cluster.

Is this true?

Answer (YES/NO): YES